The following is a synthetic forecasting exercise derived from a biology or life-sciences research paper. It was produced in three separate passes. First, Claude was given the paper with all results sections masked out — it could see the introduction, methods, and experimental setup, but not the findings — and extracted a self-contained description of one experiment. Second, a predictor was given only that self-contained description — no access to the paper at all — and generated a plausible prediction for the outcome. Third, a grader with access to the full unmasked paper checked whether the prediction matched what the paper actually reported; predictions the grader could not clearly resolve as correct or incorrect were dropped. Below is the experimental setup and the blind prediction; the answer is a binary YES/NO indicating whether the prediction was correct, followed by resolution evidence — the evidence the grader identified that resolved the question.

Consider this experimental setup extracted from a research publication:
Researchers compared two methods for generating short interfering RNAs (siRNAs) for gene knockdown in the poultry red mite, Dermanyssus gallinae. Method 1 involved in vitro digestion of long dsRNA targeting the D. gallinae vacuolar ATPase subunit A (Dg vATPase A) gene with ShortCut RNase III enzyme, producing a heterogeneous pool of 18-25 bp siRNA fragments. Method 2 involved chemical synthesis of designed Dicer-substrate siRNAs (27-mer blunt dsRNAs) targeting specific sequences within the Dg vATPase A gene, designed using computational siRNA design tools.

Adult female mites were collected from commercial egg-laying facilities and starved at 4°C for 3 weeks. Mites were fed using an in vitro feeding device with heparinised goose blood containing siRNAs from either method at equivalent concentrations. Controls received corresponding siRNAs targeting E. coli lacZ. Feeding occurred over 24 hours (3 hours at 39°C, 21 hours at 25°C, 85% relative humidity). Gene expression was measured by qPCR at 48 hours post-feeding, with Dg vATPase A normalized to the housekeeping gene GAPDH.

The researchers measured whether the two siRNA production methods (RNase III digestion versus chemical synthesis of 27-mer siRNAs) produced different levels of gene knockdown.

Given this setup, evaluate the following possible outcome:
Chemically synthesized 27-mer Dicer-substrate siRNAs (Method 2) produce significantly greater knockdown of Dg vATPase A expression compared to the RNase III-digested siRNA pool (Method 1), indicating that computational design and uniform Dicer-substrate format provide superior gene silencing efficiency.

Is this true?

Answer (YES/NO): NO